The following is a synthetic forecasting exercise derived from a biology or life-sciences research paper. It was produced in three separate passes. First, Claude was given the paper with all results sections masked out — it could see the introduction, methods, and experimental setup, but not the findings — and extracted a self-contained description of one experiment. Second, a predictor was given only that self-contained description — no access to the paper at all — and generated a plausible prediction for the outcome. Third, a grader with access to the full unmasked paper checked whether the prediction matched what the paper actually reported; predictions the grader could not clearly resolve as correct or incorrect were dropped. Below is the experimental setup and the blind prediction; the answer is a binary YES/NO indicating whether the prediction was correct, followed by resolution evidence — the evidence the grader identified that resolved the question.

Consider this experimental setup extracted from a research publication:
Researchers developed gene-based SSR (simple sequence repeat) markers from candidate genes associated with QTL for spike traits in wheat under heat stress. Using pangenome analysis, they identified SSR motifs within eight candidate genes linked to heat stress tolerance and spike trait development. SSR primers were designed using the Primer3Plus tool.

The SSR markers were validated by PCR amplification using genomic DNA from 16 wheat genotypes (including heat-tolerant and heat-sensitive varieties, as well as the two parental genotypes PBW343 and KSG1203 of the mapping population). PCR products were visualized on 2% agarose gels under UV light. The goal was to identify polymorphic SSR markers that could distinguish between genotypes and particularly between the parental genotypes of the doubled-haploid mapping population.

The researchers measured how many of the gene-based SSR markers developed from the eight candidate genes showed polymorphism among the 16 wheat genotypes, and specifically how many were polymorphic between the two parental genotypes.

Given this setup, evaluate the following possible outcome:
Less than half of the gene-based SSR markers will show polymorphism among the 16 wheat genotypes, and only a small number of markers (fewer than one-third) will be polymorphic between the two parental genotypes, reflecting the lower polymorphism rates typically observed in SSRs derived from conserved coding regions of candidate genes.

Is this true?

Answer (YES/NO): NO